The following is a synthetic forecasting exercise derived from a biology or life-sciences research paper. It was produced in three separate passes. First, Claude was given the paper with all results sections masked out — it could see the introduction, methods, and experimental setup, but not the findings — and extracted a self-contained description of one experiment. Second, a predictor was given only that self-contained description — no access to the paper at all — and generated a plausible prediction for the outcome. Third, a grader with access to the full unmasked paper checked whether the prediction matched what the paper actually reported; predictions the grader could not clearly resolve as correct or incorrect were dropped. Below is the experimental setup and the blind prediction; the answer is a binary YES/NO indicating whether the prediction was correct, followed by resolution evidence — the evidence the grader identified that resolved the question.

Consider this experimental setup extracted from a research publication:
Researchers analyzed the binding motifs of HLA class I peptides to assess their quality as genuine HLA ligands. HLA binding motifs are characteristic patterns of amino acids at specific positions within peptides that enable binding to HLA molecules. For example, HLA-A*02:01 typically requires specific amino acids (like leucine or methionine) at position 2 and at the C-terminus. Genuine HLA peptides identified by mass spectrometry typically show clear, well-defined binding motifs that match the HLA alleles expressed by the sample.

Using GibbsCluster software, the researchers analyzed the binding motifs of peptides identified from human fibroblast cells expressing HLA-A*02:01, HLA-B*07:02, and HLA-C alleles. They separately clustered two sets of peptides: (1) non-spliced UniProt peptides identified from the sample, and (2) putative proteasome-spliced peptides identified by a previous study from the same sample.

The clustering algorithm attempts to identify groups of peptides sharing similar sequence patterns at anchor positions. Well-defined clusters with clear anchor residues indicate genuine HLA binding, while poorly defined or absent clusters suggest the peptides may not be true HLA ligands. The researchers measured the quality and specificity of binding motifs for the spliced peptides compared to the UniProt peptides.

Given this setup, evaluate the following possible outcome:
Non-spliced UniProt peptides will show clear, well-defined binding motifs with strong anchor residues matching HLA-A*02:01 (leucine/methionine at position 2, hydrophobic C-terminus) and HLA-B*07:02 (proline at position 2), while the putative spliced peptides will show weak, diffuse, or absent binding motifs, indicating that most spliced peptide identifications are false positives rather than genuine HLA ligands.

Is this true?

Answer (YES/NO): YES